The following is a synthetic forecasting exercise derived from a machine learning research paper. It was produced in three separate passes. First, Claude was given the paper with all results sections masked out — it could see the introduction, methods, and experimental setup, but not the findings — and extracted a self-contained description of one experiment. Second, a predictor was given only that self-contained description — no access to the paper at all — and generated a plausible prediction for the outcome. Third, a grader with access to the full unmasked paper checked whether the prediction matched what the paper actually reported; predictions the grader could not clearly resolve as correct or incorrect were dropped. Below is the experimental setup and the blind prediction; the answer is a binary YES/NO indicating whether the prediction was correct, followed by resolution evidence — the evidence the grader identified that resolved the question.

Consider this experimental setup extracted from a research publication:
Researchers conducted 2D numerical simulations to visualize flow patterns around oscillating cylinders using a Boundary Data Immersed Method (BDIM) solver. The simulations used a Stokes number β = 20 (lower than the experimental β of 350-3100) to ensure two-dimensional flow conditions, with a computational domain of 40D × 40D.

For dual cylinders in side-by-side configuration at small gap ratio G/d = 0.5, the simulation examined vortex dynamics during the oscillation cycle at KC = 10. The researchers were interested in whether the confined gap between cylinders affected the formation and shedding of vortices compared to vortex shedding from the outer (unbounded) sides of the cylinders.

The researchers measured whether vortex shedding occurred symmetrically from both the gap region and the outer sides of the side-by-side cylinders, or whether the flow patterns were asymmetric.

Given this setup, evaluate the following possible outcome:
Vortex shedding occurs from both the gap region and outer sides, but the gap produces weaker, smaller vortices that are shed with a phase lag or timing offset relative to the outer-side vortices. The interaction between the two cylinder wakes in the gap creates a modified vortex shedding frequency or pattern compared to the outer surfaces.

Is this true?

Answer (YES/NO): NO